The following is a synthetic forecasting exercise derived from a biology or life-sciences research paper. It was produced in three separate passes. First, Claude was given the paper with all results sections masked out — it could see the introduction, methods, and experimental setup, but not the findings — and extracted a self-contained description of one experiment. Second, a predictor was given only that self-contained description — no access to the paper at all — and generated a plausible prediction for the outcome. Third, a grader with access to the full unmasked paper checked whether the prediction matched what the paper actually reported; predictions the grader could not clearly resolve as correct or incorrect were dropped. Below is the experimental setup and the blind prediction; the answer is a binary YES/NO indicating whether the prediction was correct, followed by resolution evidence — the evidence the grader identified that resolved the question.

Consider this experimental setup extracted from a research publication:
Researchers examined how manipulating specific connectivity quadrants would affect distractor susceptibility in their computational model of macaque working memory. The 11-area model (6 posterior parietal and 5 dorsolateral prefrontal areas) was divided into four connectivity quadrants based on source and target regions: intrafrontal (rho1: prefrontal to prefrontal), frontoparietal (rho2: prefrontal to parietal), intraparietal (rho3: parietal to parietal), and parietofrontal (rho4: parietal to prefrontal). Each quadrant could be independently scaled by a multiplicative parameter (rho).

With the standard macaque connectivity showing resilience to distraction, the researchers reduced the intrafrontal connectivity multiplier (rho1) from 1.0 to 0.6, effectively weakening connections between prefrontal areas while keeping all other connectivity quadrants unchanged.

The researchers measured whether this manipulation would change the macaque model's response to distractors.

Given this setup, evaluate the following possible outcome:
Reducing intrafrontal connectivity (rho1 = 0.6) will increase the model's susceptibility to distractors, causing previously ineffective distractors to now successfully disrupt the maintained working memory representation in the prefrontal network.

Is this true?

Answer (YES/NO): YES